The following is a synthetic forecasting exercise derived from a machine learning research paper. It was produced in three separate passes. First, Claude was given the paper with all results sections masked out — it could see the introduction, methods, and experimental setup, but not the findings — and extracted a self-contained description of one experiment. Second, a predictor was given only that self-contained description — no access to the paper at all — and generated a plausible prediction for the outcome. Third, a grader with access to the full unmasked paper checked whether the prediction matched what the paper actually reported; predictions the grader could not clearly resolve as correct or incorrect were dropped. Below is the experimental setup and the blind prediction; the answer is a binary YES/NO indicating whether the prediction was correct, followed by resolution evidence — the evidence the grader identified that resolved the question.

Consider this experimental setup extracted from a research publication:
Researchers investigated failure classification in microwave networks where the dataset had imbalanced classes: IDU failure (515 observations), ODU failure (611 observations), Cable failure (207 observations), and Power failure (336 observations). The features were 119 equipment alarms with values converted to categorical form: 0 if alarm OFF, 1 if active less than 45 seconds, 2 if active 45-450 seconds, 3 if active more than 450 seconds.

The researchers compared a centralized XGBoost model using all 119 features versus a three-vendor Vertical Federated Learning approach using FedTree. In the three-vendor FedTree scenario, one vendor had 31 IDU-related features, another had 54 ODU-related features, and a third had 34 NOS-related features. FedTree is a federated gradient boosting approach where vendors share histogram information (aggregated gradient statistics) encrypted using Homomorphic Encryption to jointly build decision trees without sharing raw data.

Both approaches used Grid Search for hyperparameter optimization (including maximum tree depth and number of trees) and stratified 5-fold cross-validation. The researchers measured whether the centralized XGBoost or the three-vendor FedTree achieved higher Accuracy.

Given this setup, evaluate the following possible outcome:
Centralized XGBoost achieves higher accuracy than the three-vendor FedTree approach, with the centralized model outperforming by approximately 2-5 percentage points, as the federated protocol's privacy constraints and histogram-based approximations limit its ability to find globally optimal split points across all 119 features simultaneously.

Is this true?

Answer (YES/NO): NO